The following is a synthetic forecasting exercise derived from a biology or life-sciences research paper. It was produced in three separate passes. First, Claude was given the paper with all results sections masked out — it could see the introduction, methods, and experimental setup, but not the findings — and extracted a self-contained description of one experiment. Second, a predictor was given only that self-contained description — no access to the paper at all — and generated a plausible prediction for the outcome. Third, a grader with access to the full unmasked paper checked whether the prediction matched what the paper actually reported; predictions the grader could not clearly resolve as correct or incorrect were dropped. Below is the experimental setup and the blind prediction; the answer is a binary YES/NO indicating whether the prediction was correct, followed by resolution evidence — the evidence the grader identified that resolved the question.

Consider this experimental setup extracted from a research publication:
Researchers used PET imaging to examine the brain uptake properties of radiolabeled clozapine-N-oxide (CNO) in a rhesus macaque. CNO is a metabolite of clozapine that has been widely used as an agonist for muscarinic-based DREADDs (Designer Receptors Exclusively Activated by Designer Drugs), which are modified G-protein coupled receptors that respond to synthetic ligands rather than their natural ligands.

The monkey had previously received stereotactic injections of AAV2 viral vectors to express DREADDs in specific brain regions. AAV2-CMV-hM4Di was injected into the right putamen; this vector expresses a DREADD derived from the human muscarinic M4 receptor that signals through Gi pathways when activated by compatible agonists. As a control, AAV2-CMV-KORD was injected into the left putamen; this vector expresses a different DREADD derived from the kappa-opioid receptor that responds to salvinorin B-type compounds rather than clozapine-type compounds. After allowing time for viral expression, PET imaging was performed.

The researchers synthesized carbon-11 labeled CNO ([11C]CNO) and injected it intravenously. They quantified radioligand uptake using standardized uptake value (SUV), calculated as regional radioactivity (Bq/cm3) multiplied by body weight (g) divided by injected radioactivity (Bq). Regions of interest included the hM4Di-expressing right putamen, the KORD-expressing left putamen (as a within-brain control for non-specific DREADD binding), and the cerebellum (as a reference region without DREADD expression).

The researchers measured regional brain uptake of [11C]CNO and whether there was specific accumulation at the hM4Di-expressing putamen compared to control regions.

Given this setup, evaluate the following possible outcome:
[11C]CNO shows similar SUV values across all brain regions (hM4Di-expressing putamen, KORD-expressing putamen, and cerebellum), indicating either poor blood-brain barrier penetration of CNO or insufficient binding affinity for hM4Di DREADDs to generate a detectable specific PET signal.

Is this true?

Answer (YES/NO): YES